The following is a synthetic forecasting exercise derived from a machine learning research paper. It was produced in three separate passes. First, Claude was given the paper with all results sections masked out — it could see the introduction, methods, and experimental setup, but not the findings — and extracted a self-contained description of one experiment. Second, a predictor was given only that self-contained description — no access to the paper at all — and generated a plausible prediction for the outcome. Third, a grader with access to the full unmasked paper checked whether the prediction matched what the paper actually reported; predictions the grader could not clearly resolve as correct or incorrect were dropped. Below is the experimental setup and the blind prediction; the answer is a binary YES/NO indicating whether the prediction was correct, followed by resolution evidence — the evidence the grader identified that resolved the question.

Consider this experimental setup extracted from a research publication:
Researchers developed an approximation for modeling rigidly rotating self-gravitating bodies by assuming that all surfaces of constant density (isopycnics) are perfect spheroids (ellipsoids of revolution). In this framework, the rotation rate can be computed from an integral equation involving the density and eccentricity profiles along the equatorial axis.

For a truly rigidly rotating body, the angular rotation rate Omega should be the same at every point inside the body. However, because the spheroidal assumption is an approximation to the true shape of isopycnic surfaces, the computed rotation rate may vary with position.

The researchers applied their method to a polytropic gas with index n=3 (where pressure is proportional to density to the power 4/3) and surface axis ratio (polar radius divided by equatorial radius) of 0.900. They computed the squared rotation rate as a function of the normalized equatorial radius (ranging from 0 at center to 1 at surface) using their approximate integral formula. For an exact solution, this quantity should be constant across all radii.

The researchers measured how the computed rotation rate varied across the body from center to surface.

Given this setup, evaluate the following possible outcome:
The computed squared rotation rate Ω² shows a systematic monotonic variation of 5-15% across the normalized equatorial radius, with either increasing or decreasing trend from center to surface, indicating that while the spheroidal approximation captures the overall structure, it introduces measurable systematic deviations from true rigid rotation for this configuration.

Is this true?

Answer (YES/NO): NO